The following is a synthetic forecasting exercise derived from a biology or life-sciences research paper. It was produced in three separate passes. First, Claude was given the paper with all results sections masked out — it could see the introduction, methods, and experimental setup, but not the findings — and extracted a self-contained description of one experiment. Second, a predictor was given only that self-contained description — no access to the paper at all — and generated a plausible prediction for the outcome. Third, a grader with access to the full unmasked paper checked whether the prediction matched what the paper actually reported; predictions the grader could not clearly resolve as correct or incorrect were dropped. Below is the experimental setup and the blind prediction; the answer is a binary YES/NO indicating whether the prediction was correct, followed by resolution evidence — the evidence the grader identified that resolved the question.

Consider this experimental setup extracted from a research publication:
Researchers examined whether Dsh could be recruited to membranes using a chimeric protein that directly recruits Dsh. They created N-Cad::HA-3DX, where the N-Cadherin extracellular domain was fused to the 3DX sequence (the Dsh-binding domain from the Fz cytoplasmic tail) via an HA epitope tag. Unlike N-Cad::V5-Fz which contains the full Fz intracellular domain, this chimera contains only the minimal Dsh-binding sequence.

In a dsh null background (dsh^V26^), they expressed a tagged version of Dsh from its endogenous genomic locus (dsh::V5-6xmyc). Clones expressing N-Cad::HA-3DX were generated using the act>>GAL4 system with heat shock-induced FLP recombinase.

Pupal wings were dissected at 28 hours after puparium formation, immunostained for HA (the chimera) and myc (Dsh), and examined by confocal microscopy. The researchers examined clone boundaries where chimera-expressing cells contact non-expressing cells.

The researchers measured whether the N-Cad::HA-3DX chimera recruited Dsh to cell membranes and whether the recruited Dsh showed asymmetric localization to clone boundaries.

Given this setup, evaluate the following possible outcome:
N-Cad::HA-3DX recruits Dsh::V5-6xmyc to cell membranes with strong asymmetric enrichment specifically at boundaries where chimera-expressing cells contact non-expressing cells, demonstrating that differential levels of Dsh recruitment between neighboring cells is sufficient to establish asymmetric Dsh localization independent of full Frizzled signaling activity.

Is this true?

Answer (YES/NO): NO